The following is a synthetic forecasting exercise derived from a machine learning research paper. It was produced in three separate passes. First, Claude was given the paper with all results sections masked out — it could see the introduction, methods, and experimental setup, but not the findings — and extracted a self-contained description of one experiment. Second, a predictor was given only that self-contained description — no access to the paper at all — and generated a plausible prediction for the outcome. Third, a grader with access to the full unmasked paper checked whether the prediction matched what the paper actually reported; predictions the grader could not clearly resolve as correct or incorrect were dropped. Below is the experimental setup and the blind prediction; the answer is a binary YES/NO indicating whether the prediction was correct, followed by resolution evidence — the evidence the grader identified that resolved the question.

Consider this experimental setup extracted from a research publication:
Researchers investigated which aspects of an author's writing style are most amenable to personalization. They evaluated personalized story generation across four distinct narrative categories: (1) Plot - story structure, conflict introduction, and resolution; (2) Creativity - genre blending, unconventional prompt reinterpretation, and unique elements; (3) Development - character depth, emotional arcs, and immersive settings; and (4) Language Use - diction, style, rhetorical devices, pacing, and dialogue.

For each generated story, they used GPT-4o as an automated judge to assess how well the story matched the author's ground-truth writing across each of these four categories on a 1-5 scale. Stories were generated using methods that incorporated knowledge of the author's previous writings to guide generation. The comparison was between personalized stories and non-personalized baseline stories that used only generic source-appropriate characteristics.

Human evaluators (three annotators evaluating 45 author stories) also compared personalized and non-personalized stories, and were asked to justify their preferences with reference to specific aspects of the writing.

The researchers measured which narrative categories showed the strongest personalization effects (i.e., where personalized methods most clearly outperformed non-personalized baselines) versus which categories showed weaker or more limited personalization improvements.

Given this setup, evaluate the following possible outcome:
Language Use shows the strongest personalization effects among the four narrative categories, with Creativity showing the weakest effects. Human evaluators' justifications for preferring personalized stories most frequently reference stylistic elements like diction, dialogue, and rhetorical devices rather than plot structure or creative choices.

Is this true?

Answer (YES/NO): NO